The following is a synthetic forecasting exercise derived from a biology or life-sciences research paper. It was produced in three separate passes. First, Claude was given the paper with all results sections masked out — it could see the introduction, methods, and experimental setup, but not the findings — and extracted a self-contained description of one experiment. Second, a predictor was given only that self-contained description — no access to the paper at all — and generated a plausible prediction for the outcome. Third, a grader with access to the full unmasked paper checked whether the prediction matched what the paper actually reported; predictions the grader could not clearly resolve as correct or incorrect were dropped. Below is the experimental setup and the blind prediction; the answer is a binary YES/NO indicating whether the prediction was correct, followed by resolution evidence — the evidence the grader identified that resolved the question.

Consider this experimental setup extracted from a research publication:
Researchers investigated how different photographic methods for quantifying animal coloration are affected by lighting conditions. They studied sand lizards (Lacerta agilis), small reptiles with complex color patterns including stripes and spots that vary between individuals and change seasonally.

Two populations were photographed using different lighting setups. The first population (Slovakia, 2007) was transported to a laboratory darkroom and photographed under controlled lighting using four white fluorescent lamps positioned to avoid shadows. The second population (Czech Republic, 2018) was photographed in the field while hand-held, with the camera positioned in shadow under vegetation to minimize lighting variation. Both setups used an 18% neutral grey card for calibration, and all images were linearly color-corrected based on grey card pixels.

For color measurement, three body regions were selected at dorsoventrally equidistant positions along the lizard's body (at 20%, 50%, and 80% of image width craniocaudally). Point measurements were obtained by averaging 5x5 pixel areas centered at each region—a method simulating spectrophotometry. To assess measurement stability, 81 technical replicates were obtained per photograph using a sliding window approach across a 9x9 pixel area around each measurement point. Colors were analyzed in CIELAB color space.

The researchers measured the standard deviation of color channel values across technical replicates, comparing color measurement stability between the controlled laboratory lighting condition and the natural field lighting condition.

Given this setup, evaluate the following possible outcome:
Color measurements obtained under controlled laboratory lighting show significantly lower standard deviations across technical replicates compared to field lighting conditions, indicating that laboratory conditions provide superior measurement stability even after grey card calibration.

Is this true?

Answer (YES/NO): NO